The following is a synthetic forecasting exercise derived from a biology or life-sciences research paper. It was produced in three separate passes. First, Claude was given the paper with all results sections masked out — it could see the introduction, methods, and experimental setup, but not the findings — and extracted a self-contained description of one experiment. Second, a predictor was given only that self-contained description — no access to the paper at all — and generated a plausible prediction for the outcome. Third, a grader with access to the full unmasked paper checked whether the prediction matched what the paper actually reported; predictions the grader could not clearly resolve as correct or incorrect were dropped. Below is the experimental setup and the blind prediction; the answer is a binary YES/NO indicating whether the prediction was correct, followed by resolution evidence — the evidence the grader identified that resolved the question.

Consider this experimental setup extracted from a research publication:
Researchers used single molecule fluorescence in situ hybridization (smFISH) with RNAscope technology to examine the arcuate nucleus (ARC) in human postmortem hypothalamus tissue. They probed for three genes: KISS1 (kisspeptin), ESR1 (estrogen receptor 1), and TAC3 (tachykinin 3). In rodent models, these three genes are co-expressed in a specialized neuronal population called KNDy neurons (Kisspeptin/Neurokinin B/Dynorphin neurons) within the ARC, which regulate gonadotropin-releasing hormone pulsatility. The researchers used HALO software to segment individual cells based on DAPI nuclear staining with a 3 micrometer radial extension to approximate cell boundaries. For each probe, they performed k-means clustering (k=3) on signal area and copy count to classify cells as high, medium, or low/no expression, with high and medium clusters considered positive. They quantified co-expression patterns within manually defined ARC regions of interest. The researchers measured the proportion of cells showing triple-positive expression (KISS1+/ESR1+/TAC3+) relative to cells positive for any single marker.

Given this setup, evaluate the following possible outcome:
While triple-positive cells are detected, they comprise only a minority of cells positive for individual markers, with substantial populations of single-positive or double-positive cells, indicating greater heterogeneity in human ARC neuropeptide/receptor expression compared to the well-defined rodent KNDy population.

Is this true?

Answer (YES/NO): YES